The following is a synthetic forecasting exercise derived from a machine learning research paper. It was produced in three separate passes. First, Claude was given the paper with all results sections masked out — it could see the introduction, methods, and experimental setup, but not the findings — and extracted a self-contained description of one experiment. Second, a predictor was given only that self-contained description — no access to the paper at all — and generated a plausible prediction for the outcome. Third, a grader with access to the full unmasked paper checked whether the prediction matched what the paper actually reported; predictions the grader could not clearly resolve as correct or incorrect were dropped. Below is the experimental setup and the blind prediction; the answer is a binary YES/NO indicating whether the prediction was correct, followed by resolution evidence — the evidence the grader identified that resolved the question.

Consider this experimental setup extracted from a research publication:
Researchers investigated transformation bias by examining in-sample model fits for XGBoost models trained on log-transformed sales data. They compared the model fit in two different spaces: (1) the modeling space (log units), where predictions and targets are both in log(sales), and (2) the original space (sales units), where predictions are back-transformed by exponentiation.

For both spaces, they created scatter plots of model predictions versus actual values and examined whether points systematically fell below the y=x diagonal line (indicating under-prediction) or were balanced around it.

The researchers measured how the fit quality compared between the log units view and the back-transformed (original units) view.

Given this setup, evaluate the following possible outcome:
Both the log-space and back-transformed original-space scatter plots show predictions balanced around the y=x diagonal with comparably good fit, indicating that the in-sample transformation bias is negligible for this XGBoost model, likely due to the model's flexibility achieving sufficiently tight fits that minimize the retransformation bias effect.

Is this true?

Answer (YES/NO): NO